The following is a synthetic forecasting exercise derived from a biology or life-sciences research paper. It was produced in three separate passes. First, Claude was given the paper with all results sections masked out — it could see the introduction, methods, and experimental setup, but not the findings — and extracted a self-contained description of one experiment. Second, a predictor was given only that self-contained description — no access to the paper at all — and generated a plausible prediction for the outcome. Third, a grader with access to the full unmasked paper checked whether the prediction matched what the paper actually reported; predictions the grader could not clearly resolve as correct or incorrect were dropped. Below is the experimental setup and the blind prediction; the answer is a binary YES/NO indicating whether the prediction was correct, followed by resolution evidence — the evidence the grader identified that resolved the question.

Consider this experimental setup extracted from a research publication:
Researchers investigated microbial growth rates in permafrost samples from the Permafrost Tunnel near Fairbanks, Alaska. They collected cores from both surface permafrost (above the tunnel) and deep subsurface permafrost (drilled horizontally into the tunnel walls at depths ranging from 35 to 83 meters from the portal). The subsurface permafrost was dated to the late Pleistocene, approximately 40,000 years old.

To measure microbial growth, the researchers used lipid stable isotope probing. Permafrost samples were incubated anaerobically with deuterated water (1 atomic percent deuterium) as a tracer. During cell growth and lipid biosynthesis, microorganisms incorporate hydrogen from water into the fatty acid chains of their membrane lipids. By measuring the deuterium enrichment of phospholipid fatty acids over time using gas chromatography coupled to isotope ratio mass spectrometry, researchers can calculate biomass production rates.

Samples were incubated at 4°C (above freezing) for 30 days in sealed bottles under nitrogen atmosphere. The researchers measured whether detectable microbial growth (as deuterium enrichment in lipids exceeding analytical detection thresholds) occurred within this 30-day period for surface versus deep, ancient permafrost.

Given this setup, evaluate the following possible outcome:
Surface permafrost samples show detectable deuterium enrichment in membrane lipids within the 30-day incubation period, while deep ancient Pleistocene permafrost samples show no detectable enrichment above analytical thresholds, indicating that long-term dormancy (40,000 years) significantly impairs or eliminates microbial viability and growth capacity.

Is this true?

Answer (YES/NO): NO